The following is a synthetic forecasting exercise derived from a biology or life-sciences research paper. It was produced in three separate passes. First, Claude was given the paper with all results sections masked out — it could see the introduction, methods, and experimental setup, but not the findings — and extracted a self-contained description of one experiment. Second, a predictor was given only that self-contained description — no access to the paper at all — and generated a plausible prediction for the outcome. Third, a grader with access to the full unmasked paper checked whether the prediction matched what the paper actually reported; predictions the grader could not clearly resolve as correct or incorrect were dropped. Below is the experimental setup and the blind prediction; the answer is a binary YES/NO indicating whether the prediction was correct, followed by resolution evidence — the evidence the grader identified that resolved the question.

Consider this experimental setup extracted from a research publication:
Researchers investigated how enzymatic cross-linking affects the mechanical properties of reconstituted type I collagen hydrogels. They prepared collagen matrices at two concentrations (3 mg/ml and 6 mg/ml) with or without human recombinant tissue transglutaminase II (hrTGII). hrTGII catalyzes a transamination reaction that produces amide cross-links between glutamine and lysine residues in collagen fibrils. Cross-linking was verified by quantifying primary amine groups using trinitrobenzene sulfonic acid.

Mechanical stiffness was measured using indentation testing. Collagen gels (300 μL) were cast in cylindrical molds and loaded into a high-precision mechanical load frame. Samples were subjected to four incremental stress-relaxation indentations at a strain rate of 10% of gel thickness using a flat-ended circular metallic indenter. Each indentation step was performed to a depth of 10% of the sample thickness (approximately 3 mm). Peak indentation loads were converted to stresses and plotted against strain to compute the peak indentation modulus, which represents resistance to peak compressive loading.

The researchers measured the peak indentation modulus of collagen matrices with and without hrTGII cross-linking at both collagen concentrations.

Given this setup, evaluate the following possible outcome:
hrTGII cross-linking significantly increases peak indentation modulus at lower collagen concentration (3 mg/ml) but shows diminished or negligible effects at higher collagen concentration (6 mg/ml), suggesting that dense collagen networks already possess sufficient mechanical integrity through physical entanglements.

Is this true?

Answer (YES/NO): NO